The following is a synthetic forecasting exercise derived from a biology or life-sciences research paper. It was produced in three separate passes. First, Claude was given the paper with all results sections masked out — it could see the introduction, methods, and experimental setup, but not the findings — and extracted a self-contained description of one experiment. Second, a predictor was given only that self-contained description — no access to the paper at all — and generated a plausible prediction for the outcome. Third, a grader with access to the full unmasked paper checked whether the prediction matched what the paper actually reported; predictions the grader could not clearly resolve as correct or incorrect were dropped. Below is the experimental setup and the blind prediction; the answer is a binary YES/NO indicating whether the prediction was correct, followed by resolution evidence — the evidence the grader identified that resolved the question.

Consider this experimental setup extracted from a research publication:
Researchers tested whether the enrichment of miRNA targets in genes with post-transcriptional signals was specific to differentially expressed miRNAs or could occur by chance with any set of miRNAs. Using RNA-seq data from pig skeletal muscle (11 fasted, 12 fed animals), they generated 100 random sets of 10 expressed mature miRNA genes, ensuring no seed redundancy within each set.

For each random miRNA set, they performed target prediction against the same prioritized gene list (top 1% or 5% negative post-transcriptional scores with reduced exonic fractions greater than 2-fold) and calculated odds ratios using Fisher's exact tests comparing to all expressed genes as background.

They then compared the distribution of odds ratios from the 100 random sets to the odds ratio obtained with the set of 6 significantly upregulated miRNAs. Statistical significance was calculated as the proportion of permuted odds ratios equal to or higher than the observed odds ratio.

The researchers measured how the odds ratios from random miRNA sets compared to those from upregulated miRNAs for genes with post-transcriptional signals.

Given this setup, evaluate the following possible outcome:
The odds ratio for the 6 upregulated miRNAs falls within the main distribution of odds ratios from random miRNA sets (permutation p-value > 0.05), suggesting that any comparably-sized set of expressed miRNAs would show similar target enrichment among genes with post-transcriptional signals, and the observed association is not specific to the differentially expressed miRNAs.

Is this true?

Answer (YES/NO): NO